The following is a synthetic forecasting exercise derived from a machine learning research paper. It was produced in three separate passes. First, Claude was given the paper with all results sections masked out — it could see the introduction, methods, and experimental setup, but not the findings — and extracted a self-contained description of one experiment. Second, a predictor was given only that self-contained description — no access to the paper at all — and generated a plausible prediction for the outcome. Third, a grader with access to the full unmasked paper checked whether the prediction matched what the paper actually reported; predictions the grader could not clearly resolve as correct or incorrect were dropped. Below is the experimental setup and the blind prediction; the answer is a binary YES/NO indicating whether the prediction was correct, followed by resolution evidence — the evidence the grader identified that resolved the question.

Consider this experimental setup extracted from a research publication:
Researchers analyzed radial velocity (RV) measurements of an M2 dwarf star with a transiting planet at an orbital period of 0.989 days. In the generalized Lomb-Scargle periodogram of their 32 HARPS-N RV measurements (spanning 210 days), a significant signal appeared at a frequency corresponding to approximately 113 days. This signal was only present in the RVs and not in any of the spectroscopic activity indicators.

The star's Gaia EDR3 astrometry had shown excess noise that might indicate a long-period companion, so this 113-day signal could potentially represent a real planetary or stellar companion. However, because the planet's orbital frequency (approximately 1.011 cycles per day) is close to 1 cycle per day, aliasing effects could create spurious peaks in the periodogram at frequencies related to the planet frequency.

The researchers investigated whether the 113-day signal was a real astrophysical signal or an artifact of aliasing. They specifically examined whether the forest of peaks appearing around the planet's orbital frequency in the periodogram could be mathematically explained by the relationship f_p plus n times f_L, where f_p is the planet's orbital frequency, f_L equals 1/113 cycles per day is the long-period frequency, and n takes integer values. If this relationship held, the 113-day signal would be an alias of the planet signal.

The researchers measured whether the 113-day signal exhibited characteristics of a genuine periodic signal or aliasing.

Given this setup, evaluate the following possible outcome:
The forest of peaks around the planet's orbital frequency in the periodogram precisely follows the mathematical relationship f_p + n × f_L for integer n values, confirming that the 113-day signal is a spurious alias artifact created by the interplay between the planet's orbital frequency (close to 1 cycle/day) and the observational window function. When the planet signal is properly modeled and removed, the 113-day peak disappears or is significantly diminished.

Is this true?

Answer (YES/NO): YES